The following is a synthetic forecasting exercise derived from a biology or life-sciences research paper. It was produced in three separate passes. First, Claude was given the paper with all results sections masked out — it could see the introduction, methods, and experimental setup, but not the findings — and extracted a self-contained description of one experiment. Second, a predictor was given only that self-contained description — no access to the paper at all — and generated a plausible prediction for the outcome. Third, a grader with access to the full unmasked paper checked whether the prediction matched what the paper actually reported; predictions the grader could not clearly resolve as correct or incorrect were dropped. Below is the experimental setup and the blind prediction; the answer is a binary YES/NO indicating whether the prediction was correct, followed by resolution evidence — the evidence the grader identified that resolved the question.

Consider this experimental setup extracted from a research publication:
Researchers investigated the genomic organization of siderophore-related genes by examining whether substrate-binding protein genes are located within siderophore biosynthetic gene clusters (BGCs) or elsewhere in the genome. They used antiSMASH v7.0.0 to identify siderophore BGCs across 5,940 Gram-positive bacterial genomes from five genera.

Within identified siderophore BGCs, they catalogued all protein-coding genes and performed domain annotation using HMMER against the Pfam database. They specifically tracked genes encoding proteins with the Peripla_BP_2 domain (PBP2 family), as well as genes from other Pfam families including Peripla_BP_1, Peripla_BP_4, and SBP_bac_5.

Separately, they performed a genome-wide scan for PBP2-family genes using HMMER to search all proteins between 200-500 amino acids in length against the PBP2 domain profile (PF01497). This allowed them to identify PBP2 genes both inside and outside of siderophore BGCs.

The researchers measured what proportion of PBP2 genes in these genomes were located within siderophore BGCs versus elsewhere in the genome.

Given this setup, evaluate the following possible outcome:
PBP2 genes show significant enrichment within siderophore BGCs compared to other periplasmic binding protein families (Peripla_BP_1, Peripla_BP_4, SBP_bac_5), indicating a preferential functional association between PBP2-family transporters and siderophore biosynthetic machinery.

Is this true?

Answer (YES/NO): YES